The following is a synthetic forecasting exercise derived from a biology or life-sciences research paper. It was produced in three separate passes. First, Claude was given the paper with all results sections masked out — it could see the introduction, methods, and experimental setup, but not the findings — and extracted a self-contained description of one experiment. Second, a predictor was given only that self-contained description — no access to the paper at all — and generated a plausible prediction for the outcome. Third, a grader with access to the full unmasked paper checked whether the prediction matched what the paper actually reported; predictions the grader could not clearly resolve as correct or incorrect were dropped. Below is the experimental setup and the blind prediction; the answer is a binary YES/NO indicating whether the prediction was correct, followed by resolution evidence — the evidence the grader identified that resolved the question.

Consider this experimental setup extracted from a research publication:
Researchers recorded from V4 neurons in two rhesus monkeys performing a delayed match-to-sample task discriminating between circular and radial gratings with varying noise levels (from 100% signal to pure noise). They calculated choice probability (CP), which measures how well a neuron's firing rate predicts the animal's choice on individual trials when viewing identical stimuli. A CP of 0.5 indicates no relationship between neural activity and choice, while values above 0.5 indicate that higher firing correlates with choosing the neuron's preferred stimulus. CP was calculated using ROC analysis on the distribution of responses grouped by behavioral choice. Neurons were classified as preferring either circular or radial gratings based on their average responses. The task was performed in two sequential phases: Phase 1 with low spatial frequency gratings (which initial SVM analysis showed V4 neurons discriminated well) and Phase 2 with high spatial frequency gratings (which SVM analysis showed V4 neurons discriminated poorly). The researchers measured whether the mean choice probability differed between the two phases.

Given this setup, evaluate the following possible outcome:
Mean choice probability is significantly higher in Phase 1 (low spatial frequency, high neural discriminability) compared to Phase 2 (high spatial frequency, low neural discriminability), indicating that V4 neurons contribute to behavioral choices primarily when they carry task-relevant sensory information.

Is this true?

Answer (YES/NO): NO